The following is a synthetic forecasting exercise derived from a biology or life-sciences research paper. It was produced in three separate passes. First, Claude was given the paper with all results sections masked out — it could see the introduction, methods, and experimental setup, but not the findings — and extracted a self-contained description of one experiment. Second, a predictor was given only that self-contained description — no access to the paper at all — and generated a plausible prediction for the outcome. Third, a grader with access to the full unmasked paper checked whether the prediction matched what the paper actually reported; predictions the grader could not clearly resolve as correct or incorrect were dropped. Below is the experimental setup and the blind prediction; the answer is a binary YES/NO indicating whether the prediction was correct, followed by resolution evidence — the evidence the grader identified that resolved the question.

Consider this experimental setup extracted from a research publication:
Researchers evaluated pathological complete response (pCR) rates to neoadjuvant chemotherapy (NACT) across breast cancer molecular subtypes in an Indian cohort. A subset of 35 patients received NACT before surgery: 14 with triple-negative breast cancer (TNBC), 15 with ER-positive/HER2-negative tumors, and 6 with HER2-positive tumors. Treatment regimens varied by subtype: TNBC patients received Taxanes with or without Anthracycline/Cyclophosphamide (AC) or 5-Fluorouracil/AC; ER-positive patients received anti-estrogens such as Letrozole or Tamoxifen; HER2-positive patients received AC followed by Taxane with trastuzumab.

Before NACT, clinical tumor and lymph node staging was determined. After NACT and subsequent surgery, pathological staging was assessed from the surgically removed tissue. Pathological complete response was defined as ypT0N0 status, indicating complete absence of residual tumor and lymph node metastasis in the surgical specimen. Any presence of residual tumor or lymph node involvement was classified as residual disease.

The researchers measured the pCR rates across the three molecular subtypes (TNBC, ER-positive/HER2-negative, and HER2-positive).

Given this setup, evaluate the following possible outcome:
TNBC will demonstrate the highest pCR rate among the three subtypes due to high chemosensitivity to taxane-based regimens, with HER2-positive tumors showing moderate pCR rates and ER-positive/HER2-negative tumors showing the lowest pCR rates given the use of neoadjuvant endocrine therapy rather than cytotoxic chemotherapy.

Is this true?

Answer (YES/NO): YES